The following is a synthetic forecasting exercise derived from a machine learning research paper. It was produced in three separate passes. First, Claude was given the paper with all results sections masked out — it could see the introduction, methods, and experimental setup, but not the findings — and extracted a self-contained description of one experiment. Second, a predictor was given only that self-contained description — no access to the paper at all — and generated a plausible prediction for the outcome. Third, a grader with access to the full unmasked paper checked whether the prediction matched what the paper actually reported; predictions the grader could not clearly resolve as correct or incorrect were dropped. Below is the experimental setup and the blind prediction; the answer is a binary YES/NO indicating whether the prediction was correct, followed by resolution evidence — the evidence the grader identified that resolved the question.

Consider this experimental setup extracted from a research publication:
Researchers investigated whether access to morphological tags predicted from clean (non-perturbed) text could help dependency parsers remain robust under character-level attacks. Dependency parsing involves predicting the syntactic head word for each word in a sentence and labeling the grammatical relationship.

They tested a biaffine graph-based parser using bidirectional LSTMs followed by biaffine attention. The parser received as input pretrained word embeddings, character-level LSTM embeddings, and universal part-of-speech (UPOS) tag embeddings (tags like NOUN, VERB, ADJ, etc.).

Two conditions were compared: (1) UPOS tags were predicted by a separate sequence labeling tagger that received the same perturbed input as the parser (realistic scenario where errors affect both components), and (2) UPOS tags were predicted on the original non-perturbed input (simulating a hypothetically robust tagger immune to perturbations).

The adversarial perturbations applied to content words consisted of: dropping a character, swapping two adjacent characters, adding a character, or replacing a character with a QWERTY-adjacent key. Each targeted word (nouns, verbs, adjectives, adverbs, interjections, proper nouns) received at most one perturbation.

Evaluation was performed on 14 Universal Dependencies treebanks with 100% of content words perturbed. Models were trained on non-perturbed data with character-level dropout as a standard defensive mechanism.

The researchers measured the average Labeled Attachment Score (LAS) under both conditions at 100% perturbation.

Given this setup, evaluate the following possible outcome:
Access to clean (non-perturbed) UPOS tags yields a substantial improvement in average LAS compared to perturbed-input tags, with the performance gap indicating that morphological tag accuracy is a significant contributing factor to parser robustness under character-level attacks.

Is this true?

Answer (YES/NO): YES